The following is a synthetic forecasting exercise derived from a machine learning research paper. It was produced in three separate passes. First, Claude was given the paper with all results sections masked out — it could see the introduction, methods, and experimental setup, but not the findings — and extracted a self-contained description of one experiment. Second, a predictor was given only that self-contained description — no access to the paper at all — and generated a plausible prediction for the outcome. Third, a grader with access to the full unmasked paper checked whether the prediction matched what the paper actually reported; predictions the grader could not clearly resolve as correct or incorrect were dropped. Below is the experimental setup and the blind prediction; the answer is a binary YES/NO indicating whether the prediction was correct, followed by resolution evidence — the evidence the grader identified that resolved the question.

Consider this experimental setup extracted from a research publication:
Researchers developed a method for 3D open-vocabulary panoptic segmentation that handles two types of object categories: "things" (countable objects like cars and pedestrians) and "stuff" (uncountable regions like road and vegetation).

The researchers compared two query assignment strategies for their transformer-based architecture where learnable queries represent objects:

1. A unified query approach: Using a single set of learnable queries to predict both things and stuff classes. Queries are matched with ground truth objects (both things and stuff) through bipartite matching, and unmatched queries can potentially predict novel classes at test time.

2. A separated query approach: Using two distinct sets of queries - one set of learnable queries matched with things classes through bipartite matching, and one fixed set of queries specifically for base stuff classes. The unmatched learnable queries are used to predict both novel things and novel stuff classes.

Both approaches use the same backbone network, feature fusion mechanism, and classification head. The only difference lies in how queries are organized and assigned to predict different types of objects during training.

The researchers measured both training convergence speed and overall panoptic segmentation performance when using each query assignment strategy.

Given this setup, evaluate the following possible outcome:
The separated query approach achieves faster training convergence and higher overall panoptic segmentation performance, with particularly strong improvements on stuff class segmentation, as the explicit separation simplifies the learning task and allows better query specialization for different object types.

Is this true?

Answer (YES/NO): NO